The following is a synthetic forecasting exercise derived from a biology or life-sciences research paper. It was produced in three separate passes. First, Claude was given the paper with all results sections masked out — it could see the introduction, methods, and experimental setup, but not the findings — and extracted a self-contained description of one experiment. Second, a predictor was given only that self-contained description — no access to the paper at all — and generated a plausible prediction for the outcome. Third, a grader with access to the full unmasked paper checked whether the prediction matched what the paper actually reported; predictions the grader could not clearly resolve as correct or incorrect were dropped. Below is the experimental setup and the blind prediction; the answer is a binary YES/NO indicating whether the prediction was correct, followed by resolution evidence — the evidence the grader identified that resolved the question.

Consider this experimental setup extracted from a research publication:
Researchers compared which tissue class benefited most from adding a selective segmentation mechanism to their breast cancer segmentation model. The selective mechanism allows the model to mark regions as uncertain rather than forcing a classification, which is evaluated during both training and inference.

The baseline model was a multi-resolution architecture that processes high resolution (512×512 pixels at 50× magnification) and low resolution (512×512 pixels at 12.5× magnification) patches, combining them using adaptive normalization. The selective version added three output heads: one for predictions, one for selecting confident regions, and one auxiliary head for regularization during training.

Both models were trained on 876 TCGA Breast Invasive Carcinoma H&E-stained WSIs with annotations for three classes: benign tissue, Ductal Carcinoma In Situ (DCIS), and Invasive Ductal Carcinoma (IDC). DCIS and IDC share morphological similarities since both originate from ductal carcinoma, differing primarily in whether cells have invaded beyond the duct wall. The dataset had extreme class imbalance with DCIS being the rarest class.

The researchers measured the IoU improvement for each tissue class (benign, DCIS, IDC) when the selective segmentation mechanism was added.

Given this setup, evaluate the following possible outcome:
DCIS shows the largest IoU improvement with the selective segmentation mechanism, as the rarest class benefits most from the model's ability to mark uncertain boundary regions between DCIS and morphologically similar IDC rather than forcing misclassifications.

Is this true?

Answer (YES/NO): YES